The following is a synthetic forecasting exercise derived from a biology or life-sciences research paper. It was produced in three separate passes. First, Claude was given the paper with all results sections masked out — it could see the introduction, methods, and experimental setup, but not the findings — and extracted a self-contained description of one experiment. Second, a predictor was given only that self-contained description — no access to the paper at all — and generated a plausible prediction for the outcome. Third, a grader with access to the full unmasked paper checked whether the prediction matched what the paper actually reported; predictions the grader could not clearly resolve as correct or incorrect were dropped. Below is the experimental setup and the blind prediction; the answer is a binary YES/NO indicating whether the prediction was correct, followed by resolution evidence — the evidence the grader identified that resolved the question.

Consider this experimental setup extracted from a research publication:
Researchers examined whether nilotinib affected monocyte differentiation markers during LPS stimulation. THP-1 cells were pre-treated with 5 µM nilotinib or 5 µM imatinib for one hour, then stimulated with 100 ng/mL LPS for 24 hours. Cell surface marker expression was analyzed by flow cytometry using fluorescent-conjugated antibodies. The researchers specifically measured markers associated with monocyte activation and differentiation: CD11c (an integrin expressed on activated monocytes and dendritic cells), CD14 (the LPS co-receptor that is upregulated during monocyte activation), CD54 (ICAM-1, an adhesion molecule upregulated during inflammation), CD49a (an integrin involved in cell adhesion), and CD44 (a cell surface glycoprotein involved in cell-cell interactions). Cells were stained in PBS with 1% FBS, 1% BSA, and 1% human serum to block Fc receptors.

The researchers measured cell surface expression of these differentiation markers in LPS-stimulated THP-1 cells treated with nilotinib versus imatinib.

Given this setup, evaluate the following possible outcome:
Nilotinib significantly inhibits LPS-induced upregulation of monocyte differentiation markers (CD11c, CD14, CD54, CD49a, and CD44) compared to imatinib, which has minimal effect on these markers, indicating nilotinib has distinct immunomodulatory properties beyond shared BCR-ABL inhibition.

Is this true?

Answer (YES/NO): YES